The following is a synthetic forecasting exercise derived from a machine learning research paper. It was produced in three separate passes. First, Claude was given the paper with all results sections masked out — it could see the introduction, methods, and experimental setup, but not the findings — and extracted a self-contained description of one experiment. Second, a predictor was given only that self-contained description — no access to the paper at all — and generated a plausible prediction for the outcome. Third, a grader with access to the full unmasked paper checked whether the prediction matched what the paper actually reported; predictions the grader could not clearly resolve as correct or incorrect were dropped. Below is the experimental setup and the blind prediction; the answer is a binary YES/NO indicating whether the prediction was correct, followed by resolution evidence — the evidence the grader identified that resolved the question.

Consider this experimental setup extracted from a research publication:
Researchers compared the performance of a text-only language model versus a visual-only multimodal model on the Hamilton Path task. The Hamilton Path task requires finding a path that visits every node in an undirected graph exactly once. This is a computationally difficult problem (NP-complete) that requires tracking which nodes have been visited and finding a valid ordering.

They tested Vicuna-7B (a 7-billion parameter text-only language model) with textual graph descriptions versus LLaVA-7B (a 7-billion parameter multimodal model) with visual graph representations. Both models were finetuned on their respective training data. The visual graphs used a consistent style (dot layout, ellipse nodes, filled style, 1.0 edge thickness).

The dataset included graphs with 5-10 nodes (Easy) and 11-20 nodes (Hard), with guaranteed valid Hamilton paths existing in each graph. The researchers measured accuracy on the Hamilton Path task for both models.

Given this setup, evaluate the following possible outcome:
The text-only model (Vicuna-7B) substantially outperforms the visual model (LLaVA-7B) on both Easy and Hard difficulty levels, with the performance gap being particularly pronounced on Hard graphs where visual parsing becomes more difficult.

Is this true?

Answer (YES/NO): NO